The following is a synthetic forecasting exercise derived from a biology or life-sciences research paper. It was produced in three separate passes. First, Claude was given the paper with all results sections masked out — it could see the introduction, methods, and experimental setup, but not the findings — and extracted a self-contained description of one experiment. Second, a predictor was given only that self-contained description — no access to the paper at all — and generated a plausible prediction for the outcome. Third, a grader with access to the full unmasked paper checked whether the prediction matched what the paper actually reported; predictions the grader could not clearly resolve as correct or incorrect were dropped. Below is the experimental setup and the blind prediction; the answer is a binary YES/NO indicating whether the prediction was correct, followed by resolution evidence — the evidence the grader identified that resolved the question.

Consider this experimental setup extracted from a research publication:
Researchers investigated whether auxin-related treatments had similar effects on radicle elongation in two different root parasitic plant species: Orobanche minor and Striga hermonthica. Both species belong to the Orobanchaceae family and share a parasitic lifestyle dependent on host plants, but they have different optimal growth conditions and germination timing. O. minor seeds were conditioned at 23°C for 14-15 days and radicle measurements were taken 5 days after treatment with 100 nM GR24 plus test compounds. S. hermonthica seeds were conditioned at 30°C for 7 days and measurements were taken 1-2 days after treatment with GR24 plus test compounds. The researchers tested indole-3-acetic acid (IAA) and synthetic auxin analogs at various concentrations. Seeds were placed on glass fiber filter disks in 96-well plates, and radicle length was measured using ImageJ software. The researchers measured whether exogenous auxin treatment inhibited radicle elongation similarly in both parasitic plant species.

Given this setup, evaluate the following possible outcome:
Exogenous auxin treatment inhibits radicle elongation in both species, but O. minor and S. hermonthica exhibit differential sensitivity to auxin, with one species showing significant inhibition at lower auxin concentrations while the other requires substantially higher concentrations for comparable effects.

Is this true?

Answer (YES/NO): NO